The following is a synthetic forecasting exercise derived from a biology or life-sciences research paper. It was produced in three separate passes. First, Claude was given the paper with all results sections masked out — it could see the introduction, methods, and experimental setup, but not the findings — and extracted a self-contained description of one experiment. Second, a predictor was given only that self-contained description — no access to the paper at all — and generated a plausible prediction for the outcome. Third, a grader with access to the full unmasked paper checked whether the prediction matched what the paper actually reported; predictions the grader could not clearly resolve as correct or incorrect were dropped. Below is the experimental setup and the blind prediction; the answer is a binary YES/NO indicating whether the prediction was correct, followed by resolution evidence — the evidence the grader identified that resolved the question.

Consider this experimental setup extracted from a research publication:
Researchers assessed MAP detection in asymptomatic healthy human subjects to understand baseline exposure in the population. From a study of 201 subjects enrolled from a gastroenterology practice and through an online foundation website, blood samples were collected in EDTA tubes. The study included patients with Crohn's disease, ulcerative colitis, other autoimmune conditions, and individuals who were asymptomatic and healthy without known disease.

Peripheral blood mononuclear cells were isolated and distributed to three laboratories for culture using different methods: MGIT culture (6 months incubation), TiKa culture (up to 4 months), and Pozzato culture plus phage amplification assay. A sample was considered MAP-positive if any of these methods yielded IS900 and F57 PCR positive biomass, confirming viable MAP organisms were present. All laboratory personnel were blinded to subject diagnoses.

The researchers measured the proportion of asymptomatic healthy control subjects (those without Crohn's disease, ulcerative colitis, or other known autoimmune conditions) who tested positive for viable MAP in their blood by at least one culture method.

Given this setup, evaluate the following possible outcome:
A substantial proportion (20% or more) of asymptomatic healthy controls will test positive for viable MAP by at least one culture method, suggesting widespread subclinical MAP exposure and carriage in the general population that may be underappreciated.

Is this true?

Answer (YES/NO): YES